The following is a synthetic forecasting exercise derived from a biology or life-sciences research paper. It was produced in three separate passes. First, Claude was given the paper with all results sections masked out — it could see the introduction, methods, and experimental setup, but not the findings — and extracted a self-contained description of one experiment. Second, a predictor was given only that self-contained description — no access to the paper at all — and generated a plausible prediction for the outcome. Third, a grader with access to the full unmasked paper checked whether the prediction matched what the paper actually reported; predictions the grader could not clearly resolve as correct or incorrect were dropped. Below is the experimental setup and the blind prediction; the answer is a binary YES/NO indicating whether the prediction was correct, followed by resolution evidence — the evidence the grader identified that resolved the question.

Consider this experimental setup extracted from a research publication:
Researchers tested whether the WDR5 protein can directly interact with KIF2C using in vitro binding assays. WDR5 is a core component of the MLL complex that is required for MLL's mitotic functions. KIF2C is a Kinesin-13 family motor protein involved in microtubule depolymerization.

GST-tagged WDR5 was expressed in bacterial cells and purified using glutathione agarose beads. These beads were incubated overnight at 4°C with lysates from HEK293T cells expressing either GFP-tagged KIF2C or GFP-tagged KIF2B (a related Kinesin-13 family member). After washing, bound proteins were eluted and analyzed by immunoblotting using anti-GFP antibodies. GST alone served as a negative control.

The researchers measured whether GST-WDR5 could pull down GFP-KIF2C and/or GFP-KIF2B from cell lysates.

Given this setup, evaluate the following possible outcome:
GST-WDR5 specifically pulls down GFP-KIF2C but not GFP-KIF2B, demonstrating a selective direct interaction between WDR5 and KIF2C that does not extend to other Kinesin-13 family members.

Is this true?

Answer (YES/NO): NO